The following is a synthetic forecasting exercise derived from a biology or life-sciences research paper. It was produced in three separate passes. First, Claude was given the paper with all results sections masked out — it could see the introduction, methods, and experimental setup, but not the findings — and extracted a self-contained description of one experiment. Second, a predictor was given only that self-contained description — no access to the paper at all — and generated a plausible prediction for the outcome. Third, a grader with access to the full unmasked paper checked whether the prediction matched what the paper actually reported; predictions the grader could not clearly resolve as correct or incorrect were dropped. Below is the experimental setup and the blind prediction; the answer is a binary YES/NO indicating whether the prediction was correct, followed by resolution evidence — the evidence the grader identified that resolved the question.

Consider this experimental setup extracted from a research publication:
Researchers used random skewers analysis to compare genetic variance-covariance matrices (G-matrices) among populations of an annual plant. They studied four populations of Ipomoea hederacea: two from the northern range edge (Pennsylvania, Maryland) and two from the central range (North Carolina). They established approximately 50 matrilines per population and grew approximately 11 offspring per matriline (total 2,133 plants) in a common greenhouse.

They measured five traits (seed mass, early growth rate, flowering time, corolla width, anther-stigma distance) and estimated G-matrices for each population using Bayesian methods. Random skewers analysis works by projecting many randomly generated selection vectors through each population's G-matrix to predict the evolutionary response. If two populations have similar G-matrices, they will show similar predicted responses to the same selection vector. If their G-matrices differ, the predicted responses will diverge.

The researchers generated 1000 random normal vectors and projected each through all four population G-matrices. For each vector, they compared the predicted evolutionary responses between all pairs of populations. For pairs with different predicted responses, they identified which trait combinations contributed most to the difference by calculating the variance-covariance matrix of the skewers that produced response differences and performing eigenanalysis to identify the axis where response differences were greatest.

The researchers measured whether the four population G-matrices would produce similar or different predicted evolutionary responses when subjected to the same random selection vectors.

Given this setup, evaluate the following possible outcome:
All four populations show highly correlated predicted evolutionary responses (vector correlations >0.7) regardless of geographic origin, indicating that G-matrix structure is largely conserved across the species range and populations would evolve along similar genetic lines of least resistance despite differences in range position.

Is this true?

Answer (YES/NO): NO